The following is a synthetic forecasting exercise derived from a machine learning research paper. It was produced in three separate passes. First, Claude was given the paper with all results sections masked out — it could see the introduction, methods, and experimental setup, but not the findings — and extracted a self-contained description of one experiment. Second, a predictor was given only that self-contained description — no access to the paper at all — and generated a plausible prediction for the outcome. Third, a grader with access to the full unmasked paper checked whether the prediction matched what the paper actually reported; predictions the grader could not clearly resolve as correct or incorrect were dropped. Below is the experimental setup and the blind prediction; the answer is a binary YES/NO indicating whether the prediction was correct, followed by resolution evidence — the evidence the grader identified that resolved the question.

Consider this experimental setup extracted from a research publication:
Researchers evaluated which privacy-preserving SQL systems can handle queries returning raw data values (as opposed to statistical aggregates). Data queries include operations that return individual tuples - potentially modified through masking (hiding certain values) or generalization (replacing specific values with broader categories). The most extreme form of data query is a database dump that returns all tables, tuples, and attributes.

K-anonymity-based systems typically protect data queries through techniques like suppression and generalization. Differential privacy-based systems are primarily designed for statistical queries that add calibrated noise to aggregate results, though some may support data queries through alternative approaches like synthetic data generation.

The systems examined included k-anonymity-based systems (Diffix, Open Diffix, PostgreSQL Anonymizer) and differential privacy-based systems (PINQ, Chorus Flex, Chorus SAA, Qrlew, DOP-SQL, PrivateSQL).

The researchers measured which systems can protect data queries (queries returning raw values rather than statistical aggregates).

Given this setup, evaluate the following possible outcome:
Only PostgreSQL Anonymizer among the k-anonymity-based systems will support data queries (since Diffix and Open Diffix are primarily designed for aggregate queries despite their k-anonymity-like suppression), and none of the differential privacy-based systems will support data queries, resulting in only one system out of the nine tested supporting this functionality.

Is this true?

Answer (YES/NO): NO